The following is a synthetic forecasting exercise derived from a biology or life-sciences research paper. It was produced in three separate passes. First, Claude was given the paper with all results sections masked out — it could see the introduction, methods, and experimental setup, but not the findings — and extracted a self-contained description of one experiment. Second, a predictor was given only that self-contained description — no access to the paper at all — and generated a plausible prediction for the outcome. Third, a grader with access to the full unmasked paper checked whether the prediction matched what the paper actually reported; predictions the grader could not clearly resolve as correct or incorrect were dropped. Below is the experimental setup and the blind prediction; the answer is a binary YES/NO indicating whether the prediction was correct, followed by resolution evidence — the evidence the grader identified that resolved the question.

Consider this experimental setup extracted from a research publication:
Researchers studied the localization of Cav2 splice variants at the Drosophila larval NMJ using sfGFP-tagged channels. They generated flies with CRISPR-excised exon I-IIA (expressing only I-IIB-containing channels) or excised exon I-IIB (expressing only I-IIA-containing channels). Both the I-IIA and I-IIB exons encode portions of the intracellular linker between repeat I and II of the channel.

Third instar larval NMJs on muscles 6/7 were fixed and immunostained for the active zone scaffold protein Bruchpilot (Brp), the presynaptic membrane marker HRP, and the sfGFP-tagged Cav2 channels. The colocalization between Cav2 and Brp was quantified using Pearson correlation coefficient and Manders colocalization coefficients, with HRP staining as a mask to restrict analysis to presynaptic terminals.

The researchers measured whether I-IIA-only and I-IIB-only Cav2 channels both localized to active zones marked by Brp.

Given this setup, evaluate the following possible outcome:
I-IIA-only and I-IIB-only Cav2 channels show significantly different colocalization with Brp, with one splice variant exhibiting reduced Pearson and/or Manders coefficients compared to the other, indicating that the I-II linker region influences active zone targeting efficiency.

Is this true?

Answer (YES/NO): NO